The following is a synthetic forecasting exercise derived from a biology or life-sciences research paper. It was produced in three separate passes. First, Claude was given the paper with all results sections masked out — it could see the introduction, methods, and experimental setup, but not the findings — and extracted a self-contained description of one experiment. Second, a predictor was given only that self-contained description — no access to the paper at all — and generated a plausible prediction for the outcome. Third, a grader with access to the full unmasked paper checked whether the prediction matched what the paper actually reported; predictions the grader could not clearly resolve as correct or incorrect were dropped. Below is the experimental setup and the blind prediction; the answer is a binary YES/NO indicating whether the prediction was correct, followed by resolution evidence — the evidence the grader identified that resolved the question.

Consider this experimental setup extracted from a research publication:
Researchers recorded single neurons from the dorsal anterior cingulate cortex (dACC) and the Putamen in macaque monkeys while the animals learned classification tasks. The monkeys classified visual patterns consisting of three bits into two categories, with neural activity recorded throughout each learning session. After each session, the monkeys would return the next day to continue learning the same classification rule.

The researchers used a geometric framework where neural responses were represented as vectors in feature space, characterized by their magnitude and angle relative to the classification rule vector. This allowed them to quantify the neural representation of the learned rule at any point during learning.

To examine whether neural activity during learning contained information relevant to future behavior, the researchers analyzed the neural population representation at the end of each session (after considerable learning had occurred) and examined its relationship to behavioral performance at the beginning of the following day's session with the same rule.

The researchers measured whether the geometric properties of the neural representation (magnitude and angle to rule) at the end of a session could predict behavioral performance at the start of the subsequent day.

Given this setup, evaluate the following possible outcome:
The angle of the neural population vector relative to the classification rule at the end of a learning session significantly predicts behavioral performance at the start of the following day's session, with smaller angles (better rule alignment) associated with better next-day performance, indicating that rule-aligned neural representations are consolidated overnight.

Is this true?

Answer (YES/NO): NO